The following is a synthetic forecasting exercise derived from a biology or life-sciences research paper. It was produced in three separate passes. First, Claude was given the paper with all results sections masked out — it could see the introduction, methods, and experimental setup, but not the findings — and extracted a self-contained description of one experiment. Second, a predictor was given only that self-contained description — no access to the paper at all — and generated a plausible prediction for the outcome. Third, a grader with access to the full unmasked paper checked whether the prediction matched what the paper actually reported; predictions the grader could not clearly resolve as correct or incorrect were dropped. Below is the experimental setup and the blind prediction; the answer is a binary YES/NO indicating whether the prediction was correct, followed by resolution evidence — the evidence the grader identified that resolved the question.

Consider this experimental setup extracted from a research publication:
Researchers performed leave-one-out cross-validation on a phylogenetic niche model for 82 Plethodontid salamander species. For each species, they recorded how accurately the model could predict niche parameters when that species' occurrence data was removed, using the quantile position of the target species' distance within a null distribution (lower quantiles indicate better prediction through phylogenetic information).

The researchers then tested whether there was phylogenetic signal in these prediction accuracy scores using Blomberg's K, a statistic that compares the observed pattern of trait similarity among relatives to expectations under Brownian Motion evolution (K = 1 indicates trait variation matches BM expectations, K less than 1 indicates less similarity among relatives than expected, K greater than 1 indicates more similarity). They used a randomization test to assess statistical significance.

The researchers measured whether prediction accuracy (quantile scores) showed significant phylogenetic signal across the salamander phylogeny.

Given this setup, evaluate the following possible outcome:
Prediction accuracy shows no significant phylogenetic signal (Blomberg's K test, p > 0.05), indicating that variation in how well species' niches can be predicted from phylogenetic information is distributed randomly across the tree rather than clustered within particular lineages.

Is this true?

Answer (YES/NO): NO